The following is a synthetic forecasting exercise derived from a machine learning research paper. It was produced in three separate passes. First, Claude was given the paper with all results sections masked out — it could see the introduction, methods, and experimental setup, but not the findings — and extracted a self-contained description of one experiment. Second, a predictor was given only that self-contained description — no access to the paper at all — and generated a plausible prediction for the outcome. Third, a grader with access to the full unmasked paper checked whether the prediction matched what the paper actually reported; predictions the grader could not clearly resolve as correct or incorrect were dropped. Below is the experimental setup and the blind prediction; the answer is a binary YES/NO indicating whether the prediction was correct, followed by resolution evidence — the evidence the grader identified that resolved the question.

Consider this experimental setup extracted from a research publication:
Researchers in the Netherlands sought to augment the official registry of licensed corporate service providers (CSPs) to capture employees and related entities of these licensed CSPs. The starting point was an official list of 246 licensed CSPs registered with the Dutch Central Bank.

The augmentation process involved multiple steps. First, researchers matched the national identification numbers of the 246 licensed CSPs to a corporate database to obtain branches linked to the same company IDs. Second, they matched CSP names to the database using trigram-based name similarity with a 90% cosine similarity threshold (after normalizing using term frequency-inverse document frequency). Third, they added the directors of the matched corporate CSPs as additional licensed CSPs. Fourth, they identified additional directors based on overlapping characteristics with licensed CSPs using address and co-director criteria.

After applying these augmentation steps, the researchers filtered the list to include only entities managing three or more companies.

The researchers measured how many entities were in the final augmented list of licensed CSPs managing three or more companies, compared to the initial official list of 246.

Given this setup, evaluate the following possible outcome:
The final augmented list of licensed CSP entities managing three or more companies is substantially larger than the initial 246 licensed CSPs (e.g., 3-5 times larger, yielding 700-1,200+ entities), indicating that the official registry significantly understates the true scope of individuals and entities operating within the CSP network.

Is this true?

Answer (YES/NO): YES